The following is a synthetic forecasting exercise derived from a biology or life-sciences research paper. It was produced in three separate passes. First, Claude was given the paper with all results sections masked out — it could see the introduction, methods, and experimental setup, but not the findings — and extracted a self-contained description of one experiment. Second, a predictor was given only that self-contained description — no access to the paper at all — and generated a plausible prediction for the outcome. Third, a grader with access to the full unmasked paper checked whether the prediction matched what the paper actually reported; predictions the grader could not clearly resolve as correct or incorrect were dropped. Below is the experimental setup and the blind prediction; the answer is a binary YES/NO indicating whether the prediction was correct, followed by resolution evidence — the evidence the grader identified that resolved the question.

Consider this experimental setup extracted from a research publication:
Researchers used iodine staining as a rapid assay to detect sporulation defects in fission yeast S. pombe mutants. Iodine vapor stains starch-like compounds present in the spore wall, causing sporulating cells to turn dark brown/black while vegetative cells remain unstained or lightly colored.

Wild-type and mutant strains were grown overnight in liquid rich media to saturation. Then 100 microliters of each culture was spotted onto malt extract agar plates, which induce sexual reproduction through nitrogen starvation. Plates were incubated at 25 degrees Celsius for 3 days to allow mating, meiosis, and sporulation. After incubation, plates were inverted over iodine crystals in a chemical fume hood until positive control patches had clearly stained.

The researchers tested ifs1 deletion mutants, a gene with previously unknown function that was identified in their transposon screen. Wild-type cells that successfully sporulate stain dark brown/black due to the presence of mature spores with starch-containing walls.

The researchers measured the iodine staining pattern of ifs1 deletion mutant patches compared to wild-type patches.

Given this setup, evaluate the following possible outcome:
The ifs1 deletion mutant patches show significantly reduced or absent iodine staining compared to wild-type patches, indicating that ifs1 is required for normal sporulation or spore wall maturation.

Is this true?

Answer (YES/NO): NO